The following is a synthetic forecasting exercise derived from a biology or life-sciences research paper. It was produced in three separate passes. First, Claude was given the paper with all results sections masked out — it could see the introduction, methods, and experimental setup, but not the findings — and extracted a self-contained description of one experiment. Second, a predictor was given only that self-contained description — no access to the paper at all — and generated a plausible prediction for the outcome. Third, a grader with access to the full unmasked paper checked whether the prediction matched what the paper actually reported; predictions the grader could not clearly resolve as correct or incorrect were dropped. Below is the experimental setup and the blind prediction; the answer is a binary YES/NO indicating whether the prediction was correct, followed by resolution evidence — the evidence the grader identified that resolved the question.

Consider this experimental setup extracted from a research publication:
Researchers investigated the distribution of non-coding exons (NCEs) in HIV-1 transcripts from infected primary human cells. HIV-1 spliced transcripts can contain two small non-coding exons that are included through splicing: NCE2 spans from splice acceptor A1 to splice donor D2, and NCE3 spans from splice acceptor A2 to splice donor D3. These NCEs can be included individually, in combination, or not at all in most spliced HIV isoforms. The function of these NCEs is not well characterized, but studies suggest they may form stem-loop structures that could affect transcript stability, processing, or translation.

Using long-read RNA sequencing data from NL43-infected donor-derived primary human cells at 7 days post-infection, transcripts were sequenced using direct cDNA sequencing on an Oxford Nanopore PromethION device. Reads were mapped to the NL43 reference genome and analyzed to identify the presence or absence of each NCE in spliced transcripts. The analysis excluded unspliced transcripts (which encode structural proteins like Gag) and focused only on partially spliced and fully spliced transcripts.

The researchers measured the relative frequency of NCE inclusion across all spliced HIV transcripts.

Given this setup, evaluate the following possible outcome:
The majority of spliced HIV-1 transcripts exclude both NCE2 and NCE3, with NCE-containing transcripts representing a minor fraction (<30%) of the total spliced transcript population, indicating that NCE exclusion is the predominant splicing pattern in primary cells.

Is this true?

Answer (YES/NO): YES